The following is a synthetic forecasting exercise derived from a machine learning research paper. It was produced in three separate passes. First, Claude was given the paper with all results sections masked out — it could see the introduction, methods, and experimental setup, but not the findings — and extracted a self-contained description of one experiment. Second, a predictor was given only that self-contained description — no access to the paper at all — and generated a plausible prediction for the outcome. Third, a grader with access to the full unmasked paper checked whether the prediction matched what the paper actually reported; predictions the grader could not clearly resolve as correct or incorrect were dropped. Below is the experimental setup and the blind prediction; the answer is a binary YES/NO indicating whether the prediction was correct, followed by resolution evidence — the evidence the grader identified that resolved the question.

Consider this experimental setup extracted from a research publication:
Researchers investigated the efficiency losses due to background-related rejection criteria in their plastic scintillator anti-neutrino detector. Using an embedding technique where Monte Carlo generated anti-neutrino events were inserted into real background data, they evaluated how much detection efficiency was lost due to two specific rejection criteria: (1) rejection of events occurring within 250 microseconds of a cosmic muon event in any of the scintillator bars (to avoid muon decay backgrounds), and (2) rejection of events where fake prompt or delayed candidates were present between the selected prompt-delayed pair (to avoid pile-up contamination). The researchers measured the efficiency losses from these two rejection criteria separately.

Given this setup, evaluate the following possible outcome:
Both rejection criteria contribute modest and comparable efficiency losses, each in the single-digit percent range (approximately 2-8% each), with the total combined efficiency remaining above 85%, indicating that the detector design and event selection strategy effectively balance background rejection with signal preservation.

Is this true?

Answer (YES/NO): NO